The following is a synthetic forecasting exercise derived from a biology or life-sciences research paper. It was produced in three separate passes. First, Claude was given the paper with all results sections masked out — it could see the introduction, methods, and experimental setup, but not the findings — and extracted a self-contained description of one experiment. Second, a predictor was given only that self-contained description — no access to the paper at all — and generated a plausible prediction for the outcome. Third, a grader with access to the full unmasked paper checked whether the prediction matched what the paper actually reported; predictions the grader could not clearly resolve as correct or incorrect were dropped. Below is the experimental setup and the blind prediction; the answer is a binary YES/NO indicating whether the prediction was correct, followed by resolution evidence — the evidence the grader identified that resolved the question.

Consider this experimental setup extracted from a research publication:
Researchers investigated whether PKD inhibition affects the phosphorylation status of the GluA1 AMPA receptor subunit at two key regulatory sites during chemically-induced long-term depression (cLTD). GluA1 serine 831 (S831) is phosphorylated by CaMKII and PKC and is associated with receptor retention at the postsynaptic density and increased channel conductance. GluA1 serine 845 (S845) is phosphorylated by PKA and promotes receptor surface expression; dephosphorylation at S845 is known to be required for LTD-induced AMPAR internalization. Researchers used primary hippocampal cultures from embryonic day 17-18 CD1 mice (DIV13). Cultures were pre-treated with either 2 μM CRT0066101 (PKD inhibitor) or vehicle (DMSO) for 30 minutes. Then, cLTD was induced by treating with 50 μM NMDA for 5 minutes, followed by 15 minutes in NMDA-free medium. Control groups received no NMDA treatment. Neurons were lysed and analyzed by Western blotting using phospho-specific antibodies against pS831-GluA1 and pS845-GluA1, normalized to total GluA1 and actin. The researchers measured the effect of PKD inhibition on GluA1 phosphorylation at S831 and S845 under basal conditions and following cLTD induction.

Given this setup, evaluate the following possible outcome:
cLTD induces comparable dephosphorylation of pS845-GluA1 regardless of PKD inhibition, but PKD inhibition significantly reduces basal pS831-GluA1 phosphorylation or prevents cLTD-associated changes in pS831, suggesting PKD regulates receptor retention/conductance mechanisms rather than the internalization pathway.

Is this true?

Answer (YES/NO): NO